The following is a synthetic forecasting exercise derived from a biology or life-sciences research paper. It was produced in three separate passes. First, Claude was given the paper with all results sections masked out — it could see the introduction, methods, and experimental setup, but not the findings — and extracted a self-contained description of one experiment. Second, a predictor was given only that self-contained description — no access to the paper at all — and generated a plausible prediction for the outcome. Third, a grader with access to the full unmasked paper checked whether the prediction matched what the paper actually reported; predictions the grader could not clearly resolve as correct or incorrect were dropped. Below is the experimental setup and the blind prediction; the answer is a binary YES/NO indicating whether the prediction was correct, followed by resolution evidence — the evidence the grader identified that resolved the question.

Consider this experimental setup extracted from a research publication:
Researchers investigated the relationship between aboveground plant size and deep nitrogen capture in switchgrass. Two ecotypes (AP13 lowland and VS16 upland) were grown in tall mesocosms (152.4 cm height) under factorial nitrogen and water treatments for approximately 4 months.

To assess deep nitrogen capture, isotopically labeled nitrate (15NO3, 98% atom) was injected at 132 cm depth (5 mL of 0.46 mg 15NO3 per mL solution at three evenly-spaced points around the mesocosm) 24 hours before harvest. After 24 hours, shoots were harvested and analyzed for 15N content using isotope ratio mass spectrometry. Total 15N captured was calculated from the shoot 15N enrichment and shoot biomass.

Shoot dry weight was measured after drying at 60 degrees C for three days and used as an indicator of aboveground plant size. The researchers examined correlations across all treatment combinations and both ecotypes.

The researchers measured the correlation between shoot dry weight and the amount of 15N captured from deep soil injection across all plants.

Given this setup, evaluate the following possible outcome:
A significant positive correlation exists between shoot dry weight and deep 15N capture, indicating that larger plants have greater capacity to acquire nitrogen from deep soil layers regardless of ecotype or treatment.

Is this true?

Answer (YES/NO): YES